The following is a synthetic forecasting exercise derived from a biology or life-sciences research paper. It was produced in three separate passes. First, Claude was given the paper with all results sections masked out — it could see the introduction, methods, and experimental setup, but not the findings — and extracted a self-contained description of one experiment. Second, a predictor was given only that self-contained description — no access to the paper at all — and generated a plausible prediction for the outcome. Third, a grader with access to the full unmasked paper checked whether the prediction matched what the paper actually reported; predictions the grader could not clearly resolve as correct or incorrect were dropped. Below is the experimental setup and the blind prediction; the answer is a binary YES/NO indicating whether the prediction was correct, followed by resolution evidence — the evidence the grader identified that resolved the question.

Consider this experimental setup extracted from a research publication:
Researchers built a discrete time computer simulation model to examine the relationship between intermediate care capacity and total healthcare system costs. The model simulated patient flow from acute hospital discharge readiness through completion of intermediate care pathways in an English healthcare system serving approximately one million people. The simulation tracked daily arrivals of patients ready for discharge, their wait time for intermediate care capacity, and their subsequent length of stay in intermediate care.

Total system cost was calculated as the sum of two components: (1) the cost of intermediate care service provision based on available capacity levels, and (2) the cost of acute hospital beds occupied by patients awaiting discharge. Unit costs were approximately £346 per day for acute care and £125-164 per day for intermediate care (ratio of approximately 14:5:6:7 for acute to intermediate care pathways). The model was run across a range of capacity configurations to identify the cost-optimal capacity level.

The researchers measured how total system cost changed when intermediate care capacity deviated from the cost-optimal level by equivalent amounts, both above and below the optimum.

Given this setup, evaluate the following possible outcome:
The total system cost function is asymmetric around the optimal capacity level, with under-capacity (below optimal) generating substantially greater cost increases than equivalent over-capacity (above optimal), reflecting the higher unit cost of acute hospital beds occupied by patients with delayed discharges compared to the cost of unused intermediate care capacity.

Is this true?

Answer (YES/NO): YES